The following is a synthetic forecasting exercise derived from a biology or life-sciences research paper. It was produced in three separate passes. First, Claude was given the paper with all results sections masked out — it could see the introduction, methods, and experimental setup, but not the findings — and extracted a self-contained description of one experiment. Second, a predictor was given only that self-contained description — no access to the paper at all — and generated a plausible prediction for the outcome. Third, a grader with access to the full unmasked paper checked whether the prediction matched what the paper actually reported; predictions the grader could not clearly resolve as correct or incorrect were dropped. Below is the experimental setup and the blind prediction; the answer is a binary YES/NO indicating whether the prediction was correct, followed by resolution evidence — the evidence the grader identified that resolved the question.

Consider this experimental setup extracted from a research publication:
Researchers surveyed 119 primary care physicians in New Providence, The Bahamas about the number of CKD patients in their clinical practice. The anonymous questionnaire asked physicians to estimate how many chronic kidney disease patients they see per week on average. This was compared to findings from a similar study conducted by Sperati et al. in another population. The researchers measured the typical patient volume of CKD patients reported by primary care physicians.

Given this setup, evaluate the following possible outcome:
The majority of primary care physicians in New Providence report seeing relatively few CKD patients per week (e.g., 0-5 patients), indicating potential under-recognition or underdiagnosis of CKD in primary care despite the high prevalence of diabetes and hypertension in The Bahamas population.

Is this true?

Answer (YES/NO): NO